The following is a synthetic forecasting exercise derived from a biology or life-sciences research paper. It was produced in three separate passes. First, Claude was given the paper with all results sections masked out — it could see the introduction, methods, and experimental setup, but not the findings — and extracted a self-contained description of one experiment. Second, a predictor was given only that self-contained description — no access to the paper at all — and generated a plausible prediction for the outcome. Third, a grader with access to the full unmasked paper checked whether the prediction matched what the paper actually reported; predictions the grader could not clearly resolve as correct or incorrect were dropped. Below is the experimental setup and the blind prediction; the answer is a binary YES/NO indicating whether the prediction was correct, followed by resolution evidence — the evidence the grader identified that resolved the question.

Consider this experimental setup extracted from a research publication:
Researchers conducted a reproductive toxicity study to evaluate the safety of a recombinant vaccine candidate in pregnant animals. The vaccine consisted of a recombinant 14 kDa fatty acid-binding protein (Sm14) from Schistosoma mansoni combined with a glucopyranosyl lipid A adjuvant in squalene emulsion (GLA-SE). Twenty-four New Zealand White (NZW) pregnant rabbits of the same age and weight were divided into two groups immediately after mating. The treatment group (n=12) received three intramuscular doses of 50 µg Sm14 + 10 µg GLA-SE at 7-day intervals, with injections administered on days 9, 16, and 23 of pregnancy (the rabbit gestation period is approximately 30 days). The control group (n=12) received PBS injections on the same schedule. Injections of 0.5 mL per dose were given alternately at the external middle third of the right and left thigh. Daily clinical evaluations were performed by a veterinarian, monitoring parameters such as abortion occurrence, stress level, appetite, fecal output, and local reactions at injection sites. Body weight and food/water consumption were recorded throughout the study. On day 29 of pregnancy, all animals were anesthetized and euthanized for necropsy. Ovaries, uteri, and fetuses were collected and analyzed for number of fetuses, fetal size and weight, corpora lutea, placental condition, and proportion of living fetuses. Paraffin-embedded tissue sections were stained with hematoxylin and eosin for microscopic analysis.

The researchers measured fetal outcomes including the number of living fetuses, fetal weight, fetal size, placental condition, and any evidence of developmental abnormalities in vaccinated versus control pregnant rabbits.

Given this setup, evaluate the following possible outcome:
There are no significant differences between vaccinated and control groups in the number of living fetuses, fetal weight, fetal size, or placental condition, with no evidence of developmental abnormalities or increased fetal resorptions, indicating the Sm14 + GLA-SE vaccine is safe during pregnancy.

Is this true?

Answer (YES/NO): YES